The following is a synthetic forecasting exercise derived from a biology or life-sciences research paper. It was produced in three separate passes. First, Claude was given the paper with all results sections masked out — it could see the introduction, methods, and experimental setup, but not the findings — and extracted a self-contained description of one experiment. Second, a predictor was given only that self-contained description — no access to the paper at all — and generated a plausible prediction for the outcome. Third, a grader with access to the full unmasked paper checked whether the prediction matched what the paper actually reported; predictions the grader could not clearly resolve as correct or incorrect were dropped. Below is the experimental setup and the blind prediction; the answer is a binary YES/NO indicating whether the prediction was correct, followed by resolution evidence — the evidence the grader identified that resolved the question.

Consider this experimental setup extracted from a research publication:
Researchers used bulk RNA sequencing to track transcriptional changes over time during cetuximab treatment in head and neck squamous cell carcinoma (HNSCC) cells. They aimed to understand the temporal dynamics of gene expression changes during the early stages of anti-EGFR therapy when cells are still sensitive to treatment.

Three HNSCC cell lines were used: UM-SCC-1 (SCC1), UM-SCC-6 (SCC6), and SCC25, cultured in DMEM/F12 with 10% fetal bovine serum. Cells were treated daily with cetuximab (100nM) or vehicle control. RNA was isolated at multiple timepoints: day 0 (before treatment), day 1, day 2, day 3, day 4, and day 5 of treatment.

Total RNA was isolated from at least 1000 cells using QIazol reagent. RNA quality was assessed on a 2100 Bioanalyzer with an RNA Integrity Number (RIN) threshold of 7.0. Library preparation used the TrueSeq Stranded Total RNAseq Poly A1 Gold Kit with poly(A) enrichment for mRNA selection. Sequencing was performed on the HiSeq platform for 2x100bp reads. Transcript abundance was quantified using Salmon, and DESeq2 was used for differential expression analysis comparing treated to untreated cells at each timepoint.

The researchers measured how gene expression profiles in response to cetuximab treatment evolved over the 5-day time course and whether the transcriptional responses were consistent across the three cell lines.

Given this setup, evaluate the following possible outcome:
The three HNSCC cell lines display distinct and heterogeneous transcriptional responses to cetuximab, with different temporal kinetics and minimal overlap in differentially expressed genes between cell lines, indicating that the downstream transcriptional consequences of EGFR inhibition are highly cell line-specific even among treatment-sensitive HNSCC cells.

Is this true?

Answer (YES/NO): YES